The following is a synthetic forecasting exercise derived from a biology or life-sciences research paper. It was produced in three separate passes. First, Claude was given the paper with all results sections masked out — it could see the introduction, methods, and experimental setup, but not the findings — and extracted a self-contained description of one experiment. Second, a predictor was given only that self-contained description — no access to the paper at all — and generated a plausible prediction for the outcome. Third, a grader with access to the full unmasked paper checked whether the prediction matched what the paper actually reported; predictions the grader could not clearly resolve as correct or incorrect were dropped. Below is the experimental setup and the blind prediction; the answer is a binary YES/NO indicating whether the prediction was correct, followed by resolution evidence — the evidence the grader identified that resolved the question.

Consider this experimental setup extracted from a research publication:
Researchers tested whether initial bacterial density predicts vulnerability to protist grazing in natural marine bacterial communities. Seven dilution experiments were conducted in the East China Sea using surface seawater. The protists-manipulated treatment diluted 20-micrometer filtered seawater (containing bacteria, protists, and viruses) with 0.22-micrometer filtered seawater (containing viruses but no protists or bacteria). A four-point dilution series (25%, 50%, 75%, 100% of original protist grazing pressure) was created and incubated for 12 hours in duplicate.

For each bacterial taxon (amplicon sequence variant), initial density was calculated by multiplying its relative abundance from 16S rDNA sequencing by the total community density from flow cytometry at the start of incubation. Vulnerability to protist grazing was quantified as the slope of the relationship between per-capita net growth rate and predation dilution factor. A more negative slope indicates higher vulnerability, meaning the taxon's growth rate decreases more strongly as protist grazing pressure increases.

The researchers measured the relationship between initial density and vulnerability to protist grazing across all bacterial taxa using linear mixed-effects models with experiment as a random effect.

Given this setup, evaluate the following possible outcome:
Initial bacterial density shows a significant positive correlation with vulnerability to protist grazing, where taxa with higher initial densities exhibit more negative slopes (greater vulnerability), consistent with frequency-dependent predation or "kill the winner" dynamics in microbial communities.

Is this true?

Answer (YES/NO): NO